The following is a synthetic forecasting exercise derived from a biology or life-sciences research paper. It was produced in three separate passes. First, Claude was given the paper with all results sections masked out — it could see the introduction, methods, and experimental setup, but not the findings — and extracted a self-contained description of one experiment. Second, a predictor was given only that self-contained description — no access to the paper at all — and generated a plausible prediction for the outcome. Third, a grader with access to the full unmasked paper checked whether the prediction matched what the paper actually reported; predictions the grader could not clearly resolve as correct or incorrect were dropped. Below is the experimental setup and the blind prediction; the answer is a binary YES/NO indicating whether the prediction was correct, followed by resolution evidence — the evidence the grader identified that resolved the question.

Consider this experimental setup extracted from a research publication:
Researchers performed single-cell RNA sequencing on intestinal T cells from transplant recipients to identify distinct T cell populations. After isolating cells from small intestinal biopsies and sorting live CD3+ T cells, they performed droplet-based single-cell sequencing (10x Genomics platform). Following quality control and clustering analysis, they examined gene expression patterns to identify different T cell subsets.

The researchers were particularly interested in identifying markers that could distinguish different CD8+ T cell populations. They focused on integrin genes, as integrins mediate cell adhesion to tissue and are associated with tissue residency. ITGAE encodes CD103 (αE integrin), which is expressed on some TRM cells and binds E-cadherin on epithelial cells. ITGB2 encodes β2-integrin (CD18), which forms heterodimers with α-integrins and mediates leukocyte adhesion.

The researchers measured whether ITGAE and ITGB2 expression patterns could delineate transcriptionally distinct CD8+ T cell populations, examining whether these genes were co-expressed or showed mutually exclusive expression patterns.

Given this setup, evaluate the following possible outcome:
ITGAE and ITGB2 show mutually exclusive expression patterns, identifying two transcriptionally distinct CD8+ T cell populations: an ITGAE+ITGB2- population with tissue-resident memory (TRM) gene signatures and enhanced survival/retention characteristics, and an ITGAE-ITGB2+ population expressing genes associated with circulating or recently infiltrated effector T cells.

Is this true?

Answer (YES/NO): NO